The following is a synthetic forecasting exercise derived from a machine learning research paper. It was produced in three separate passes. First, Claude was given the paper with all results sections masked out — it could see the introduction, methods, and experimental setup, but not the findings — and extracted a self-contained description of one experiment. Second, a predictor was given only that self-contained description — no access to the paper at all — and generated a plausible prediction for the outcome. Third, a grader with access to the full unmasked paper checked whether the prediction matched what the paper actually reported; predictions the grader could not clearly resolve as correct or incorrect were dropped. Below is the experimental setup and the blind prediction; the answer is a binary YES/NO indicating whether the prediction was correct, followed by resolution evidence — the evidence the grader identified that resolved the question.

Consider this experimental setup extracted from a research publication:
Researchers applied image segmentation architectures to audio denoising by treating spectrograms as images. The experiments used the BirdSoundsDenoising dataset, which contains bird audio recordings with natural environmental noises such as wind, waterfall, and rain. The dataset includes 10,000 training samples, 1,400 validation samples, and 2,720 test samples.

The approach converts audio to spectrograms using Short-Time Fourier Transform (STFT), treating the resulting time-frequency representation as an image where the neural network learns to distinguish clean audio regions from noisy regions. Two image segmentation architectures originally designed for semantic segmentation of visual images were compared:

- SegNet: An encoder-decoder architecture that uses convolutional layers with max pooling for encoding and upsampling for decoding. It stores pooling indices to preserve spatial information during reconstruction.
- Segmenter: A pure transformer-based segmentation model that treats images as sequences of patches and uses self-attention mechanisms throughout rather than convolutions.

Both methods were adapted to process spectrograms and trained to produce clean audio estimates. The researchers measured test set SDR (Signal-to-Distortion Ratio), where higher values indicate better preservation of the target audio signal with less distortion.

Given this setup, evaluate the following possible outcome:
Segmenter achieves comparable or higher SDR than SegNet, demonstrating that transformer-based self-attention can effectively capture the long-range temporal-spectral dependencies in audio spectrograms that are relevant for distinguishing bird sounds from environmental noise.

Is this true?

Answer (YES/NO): NO